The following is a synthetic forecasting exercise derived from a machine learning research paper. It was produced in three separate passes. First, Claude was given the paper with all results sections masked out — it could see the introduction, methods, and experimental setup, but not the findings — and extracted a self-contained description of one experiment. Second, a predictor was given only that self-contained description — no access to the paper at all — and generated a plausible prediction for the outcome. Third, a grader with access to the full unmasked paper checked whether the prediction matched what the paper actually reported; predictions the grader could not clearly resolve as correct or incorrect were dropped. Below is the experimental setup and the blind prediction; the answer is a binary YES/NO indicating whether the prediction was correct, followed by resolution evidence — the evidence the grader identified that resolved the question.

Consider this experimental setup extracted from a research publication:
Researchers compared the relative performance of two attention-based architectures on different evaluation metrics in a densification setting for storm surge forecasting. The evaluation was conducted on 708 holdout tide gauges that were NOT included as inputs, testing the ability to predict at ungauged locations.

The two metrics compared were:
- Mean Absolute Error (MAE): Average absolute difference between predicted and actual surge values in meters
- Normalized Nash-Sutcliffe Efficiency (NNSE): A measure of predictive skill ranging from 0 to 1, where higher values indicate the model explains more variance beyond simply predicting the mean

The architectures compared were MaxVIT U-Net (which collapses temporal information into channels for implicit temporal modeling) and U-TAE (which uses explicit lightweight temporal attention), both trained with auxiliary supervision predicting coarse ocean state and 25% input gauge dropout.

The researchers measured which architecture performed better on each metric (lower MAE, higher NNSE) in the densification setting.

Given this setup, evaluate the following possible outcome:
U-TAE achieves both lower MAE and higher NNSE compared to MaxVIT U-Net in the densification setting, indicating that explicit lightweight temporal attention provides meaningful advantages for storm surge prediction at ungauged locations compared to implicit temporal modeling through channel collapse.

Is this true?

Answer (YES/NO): NO